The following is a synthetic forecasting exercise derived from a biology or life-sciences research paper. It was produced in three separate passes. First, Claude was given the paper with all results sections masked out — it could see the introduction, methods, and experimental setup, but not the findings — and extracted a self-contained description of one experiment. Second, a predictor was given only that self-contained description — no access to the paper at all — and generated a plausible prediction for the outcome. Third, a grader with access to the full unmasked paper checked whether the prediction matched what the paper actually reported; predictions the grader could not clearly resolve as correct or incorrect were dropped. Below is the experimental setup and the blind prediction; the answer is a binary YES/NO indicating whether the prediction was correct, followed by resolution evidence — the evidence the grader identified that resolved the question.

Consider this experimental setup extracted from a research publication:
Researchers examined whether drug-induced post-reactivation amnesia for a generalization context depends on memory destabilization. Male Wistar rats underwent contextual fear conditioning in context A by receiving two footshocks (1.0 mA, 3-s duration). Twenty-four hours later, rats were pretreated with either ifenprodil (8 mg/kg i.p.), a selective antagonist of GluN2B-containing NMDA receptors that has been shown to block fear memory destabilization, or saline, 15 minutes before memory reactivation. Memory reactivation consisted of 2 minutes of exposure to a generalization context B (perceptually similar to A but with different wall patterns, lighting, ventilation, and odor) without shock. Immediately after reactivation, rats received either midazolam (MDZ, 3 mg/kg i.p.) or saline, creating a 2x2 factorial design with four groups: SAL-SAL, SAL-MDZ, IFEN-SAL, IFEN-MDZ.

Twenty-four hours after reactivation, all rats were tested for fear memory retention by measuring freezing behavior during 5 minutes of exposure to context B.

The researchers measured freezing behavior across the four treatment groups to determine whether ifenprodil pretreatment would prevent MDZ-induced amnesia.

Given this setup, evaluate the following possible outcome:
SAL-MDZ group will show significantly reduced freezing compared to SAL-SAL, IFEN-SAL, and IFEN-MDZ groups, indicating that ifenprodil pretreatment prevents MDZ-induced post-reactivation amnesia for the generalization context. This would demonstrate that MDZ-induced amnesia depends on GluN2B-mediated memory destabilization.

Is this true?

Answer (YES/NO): YES